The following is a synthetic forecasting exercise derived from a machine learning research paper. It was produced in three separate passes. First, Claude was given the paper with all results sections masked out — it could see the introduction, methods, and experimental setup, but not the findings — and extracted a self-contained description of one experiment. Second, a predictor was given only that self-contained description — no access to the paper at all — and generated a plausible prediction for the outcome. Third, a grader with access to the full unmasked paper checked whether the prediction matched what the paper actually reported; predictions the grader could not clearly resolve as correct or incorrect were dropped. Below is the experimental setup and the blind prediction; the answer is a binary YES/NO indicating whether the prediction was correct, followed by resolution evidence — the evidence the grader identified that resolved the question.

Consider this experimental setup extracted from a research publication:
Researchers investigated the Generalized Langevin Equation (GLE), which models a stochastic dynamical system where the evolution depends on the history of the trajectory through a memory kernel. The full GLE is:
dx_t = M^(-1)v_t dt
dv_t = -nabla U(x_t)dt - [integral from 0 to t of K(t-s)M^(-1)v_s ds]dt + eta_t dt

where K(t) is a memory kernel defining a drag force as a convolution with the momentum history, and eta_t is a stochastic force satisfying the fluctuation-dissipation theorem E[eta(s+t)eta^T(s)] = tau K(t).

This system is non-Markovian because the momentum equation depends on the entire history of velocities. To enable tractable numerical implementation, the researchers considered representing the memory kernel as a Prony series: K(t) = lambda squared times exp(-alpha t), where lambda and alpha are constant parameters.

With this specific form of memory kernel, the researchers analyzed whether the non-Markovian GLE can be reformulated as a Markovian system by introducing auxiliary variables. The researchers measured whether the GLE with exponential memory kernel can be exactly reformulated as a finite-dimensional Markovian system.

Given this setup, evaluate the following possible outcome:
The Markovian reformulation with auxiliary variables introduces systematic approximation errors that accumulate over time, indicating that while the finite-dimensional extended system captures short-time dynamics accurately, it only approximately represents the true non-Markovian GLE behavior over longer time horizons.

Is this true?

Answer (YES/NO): NO